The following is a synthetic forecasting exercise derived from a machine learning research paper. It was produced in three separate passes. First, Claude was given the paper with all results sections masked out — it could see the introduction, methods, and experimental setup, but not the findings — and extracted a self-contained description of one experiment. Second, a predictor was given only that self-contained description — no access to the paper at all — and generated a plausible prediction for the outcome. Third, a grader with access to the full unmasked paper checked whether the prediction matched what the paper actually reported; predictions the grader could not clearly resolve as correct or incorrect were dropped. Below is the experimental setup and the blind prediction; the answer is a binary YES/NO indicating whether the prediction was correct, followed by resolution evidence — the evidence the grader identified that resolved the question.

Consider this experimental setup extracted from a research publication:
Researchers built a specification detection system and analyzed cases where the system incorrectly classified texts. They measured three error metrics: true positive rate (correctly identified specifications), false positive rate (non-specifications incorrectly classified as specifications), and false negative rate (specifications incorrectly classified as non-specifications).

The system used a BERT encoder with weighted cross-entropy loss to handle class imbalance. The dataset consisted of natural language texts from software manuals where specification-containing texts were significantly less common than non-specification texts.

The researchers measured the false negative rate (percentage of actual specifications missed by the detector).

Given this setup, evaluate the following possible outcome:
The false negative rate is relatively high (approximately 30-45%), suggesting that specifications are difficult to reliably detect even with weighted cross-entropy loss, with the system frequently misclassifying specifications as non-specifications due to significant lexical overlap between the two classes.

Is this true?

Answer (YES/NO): NO